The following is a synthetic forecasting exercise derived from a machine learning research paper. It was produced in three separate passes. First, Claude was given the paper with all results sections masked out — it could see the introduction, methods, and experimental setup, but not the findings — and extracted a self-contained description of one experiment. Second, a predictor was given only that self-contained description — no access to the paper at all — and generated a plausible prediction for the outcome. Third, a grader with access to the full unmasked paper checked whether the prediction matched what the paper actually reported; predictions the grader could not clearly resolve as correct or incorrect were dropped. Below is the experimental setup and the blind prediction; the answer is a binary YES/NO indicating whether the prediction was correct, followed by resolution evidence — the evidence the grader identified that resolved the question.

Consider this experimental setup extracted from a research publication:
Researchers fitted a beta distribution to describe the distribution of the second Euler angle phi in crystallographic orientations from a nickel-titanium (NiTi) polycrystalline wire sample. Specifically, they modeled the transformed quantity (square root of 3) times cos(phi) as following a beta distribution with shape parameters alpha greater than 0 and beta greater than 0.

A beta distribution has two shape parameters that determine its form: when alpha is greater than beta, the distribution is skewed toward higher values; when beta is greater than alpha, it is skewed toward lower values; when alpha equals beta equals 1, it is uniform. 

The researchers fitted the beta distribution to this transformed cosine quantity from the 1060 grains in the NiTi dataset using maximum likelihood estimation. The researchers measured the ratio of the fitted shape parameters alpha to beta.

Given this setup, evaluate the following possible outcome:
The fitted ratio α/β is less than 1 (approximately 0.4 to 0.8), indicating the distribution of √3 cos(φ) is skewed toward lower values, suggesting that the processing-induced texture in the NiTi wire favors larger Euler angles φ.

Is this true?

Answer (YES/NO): NO